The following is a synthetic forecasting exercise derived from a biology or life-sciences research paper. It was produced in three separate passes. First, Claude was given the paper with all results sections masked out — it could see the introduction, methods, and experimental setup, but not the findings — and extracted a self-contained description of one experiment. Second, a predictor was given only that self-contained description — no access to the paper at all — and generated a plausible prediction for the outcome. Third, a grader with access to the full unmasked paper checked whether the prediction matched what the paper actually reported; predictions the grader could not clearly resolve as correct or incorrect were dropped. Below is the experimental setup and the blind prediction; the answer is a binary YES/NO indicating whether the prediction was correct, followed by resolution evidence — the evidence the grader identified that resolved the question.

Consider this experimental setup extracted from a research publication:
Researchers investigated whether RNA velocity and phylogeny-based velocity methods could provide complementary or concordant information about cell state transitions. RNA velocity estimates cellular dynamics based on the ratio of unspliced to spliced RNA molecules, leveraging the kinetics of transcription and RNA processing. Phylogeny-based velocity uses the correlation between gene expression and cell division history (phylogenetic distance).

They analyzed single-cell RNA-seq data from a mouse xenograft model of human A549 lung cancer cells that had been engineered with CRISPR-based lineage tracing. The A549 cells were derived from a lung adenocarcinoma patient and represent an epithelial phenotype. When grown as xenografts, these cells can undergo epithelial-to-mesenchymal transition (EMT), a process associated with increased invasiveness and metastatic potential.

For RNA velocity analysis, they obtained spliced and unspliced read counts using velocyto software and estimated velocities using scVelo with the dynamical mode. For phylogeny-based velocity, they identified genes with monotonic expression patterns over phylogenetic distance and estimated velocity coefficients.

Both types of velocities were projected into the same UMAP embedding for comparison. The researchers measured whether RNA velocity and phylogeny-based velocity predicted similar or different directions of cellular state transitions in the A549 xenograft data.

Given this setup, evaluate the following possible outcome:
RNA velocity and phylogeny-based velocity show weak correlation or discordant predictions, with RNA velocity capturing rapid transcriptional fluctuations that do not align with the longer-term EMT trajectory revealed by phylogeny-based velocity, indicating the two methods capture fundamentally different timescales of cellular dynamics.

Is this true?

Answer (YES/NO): NO